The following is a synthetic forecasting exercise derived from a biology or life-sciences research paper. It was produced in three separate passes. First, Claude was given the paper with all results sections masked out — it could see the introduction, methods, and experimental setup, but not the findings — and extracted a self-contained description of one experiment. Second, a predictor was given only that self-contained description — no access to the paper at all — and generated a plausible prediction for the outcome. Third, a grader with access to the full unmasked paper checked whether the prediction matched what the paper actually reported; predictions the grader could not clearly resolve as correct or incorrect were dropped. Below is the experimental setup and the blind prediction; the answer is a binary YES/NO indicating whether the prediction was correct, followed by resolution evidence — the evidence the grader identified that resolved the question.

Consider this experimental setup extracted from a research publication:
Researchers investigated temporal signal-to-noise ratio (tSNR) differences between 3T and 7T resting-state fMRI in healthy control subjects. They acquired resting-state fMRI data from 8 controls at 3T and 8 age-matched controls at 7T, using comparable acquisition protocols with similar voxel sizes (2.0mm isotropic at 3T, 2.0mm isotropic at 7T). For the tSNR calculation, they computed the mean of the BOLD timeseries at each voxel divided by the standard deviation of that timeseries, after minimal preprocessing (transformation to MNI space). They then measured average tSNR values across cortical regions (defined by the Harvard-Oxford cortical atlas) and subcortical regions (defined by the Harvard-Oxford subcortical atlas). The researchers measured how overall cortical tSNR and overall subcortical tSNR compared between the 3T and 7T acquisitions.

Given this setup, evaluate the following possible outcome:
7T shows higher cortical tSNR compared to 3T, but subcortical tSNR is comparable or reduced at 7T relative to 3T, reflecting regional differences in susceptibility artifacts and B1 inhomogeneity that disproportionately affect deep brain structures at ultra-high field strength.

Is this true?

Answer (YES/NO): NO